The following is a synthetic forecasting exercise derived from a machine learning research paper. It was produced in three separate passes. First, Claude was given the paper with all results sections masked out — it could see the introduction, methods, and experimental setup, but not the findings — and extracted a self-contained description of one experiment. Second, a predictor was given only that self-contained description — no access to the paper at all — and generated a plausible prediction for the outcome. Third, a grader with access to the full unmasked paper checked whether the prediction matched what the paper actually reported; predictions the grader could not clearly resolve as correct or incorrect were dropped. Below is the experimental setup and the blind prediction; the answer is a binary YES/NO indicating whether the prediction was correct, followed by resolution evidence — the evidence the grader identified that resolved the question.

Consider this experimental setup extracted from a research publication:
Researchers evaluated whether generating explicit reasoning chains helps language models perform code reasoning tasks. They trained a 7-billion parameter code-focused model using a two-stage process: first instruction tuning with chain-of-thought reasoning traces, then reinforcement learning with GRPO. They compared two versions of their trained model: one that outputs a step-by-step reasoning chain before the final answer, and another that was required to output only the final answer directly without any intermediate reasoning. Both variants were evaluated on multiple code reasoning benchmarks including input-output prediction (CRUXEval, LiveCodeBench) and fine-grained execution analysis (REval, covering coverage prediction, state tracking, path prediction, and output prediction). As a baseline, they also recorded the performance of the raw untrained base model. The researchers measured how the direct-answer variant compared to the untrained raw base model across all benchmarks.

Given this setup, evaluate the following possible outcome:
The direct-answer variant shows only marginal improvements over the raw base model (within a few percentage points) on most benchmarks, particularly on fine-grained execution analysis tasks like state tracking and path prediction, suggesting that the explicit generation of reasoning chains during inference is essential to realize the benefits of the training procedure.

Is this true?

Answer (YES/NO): NO